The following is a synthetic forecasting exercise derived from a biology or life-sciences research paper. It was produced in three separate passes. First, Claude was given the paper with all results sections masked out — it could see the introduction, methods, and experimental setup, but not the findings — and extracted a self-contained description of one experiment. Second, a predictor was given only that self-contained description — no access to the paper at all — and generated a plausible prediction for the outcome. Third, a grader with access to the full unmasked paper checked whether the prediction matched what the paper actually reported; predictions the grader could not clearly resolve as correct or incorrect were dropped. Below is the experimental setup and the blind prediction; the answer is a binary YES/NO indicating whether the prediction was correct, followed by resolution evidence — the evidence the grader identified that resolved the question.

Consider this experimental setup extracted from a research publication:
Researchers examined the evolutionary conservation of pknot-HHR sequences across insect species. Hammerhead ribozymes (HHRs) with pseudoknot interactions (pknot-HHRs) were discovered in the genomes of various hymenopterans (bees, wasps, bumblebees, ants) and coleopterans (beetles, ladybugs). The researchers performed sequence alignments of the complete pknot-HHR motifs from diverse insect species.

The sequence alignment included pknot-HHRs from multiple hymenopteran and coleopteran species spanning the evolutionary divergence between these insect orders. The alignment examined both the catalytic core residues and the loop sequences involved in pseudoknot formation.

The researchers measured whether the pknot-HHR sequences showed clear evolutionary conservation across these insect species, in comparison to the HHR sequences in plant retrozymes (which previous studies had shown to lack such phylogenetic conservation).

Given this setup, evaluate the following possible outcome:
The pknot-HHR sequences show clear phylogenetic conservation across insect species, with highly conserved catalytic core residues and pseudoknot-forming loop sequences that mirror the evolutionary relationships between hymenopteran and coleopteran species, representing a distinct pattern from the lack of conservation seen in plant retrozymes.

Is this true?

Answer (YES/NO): YES